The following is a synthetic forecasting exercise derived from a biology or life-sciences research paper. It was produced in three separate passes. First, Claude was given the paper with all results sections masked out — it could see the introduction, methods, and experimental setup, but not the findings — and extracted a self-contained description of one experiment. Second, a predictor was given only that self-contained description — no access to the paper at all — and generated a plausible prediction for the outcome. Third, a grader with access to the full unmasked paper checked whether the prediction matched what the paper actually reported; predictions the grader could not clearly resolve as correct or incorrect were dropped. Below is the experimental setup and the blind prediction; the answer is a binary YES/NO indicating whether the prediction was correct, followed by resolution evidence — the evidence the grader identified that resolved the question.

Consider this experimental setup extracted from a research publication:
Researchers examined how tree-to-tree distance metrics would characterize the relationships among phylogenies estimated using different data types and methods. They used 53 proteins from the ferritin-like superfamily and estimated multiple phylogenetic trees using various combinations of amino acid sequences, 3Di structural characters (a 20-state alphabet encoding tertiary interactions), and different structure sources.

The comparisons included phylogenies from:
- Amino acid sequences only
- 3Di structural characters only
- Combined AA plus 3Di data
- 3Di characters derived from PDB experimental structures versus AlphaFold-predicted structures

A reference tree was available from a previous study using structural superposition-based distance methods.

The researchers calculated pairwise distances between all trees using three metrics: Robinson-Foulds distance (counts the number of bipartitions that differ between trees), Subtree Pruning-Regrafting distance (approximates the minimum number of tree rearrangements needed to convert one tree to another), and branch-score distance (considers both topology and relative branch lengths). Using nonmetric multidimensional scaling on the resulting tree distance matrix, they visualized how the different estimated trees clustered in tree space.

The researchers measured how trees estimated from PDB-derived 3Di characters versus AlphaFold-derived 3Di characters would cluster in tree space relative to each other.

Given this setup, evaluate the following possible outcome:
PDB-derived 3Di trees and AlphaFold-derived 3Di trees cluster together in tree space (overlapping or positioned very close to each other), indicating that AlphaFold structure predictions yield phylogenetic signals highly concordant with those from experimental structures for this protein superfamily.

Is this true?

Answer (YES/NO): YES